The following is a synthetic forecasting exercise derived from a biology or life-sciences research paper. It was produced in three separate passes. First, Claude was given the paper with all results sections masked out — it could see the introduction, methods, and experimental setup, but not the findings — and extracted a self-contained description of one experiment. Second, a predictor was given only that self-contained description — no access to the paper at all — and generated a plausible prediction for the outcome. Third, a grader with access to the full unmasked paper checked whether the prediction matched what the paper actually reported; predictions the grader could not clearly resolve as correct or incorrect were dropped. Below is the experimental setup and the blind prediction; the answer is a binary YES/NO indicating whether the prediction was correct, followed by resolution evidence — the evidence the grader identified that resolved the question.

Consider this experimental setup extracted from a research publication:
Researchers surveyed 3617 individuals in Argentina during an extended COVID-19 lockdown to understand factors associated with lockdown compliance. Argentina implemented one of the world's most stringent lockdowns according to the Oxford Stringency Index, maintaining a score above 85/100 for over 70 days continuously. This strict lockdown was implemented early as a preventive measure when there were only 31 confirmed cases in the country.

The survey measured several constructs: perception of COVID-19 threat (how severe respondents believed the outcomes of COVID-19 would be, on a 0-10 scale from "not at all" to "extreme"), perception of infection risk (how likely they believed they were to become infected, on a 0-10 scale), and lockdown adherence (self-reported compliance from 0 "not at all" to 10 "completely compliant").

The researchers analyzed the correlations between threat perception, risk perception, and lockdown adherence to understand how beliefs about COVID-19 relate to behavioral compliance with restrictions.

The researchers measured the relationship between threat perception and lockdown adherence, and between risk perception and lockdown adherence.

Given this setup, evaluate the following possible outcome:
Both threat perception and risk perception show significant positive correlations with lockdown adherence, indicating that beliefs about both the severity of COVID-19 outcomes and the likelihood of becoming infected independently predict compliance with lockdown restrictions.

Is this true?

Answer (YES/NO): YES